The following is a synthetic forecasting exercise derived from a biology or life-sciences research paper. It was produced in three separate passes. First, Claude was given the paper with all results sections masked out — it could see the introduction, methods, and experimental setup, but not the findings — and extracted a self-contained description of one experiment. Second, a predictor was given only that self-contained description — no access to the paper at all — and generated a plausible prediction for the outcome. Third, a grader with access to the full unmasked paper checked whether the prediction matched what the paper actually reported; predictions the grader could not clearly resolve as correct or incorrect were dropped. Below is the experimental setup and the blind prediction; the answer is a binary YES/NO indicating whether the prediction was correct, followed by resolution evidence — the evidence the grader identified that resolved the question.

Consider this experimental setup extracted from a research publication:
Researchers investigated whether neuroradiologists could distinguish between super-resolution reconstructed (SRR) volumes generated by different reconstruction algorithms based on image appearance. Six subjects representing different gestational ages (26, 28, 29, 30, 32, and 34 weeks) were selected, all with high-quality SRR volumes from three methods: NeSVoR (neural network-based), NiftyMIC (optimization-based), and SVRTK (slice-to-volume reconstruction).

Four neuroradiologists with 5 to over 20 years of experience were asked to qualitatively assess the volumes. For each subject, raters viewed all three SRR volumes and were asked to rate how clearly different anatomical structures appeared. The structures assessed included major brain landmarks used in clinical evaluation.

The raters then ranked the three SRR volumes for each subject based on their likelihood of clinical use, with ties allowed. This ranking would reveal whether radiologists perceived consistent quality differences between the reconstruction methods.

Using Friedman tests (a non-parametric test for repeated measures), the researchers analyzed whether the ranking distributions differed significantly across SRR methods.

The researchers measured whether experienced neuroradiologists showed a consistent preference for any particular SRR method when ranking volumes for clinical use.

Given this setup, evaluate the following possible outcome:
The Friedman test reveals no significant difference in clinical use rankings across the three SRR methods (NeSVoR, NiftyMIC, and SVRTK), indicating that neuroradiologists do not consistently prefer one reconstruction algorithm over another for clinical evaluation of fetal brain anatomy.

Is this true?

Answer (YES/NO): NO